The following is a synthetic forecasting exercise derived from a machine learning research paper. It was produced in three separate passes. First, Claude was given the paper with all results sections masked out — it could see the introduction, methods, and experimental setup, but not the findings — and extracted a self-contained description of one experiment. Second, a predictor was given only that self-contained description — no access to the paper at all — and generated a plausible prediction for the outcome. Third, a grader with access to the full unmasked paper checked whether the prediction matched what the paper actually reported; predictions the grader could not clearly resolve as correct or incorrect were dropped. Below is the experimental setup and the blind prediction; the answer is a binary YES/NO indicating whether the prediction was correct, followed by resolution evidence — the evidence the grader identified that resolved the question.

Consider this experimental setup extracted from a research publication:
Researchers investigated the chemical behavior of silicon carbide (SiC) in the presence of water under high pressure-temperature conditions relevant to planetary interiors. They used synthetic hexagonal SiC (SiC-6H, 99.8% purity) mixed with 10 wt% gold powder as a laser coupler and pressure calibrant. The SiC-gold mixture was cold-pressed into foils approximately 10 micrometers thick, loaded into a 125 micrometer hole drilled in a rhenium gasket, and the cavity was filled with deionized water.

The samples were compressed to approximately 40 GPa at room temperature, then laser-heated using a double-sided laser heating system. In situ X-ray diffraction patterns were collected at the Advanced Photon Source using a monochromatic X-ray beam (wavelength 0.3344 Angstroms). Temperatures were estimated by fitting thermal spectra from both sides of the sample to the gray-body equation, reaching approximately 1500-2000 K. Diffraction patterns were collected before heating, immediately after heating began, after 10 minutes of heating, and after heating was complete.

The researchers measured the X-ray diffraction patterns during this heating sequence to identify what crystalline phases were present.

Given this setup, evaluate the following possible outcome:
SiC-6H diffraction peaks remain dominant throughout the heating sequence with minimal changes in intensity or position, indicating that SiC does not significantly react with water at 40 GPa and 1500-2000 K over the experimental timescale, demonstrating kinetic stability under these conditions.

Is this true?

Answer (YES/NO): NO